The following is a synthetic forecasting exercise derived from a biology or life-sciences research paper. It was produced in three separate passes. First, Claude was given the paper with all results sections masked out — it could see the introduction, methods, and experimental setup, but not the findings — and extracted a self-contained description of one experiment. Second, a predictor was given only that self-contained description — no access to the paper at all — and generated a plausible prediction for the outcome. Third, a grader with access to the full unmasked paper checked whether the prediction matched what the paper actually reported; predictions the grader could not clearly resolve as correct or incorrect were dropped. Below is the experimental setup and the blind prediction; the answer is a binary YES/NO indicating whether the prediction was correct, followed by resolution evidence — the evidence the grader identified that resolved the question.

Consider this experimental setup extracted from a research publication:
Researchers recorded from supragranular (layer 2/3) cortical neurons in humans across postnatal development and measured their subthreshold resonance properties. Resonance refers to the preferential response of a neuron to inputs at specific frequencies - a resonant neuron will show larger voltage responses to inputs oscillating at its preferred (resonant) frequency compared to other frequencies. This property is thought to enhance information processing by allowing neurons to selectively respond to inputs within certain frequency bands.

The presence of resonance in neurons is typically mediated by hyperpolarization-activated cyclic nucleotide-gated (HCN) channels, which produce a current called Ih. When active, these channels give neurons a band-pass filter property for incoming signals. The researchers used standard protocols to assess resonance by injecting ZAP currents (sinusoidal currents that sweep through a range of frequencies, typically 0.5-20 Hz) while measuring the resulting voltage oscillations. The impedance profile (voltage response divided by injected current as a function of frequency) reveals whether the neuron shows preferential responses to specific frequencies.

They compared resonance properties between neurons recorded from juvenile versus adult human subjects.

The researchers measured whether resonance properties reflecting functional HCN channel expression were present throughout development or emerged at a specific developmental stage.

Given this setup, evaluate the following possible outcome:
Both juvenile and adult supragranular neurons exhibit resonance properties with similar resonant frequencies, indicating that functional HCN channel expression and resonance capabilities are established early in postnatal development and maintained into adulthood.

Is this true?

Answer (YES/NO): NO